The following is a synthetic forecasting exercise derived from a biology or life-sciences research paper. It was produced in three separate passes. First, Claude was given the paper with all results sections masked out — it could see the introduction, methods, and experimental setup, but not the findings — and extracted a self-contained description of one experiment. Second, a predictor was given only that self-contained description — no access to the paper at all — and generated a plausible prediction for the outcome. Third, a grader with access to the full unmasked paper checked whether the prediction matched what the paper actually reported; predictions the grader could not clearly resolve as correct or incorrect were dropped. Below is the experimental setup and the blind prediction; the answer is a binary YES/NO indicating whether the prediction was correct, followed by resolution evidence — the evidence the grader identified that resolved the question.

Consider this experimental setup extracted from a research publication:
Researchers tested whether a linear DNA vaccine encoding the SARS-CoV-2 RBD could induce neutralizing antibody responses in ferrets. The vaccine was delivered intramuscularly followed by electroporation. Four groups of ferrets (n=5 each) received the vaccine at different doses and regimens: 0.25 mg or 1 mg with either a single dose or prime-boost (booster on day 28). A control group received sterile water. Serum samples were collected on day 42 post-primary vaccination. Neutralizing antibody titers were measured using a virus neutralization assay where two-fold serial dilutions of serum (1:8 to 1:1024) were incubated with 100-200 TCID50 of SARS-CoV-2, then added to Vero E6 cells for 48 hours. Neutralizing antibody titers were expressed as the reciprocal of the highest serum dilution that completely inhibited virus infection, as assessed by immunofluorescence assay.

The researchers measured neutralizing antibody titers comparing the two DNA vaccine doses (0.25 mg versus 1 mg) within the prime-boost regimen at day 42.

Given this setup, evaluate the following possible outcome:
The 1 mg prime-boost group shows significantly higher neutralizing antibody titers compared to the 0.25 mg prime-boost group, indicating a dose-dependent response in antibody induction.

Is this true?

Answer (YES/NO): NO